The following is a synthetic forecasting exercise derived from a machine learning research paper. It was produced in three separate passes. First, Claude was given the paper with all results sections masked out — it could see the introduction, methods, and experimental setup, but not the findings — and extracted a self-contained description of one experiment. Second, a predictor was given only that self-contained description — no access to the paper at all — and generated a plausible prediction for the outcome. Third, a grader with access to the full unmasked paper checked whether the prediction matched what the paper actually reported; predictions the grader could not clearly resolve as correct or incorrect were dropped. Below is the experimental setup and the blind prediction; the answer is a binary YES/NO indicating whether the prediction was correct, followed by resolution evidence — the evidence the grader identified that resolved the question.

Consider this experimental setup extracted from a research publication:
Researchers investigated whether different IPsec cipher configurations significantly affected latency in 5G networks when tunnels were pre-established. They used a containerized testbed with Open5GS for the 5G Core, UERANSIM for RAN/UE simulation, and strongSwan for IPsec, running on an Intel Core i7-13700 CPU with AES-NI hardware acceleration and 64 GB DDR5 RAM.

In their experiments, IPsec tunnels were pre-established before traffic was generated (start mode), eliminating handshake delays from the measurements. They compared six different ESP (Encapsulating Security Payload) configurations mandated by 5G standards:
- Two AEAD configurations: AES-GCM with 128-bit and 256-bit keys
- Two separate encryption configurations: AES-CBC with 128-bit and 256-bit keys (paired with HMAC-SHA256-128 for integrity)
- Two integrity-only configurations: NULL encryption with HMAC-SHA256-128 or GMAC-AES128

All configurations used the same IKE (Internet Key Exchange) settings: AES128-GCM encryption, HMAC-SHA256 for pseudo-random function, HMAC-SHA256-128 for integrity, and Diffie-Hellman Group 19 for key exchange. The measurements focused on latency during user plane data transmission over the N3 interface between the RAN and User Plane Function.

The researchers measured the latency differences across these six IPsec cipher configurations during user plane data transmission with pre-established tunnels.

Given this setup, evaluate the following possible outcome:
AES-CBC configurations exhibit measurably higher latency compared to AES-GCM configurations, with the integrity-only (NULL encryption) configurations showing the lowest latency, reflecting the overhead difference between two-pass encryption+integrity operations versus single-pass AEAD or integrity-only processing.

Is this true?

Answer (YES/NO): NO